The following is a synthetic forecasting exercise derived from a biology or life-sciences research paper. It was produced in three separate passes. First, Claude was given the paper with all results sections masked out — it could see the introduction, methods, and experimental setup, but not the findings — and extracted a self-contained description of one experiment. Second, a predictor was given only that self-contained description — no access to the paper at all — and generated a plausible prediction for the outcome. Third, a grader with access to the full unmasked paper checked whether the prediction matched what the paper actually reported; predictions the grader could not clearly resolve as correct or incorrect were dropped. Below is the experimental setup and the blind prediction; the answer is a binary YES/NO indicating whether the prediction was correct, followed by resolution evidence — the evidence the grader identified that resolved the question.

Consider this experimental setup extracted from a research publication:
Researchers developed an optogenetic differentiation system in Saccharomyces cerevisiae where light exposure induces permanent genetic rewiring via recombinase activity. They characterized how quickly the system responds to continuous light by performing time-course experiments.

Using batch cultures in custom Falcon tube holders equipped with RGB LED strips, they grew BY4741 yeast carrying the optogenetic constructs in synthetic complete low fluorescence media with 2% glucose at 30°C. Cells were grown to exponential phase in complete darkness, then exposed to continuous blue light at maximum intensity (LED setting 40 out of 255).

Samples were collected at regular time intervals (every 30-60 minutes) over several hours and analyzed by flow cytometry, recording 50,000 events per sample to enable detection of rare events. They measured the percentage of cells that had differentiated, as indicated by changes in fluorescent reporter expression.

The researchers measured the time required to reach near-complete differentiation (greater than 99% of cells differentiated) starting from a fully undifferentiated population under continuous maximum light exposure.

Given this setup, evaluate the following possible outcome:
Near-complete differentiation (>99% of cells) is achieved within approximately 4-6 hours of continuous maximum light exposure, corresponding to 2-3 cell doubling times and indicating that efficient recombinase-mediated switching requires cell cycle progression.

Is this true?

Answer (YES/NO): YES